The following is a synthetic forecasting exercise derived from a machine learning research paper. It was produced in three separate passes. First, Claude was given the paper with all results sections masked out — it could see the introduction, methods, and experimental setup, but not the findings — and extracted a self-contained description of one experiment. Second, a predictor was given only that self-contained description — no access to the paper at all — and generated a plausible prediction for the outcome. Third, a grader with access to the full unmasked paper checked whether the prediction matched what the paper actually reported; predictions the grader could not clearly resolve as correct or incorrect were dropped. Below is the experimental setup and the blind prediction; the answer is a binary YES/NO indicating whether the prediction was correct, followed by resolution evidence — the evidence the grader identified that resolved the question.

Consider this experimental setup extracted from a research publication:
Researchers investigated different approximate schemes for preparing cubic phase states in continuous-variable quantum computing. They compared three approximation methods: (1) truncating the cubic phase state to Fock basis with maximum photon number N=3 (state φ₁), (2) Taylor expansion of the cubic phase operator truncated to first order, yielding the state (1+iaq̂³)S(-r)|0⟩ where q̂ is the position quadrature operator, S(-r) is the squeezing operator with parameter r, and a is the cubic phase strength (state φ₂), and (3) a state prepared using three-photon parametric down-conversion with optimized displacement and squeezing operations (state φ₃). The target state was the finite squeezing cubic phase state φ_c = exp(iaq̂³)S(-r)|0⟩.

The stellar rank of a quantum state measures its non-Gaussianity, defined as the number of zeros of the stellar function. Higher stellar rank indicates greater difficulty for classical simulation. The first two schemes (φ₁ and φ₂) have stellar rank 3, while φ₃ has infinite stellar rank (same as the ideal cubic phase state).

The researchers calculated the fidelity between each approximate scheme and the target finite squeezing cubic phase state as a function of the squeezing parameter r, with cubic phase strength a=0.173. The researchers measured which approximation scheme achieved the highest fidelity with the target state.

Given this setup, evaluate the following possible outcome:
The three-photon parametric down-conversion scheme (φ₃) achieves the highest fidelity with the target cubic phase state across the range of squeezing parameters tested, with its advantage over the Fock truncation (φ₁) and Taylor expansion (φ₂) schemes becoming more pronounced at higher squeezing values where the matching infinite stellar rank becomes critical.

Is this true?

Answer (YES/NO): NO